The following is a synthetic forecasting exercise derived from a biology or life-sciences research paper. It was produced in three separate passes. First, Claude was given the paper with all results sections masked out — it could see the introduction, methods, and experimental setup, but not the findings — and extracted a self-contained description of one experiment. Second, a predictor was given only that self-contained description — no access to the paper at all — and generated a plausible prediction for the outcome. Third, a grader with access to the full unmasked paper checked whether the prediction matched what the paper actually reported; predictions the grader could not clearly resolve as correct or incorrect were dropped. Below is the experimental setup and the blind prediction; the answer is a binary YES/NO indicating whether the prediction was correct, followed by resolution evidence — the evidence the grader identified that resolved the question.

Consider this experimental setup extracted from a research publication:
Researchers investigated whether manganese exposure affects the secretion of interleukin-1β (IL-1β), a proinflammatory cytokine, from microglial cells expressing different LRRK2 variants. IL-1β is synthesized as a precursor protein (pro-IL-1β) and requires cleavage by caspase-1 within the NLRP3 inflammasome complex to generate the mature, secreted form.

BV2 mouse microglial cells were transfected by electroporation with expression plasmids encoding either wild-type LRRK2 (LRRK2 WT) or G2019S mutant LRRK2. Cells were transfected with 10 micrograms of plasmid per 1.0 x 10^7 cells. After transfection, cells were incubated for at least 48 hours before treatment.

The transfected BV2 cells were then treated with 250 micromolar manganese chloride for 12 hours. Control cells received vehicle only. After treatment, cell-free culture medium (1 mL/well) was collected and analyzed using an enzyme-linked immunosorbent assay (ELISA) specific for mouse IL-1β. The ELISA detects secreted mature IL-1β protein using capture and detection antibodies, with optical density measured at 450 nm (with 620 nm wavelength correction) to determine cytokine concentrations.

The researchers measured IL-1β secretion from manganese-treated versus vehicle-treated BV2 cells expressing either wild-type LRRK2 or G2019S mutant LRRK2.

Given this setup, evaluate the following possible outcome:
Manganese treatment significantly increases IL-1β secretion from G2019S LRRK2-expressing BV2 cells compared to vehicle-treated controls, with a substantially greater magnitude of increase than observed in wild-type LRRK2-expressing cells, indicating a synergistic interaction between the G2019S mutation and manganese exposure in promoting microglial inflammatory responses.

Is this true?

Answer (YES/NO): YES